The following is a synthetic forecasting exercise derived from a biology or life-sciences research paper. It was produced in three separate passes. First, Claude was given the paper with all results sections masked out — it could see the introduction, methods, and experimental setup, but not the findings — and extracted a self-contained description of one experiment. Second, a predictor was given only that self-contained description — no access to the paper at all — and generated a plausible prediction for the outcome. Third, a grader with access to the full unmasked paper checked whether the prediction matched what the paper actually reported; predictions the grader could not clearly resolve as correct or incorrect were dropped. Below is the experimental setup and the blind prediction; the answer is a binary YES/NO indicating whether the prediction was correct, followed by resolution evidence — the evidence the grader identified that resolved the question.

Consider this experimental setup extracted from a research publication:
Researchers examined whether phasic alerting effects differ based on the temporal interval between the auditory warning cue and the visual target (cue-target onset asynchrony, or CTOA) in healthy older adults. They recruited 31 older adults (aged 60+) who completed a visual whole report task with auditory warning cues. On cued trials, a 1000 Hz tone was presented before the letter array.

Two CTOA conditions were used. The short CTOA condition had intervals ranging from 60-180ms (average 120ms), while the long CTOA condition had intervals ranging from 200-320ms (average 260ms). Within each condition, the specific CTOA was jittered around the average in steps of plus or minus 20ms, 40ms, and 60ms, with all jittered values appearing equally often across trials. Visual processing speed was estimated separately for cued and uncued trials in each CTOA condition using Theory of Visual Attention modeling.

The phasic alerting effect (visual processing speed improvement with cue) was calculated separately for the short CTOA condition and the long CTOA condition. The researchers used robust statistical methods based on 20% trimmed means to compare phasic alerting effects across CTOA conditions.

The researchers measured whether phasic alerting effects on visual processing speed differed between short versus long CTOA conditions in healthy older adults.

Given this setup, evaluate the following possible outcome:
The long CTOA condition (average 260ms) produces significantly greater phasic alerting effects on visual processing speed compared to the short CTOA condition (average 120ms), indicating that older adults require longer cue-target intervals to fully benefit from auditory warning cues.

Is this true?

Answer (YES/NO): NO